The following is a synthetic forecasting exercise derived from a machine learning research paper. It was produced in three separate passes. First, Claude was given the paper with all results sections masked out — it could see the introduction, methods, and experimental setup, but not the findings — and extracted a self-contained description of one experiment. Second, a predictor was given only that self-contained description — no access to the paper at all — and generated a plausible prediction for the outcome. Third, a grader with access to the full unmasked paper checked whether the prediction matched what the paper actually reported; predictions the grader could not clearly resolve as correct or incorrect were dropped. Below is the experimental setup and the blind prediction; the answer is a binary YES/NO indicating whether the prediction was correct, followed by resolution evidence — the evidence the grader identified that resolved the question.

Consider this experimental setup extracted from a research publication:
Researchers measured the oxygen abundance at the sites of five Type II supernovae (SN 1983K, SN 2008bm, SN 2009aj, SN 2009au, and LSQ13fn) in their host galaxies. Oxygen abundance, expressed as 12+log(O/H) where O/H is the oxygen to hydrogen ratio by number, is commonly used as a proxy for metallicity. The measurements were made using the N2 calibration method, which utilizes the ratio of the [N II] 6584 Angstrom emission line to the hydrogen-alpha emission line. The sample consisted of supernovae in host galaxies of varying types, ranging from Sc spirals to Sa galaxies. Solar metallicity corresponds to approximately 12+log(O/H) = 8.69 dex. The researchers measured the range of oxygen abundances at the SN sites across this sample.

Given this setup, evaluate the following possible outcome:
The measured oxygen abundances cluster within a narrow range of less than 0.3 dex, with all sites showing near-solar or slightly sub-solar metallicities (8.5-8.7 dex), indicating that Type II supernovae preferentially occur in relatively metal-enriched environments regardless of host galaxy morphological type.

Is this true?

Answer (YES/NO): NO